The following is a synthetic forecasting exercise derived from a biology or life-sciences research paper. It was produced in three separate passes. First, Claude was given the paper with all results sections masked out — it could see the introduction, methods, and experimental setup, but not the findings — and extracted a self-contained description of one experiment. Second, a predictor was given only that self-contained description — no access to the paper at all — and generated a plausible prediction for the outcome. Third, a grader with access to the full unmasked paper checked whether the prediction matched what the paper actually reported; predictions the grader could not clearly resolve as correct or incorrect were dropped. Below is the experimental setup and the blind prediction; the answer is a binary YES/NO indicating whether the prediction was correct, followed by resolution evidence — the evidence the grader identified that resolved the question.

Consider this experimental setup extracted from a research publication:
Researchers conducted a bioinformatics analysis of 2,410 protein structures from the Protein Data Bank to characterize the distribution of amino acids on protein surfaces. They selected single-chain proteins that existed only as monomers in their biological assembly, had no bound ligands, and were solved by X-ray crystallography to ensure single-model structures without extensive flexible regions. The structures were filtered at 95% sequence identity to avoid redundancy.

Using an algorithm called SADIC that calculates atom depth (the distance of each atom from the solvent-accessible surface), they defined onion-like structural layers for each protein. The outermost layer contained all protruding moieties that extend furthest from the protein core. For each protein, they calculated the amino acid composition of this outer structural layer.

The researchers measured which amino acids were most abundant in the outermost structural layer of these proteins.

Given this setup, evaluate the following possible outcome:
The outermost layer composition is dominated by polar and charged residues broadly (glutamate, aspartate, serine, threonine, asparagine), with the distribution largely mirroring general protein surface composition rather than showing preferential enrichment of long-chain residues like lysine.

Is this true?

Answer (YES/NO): NO